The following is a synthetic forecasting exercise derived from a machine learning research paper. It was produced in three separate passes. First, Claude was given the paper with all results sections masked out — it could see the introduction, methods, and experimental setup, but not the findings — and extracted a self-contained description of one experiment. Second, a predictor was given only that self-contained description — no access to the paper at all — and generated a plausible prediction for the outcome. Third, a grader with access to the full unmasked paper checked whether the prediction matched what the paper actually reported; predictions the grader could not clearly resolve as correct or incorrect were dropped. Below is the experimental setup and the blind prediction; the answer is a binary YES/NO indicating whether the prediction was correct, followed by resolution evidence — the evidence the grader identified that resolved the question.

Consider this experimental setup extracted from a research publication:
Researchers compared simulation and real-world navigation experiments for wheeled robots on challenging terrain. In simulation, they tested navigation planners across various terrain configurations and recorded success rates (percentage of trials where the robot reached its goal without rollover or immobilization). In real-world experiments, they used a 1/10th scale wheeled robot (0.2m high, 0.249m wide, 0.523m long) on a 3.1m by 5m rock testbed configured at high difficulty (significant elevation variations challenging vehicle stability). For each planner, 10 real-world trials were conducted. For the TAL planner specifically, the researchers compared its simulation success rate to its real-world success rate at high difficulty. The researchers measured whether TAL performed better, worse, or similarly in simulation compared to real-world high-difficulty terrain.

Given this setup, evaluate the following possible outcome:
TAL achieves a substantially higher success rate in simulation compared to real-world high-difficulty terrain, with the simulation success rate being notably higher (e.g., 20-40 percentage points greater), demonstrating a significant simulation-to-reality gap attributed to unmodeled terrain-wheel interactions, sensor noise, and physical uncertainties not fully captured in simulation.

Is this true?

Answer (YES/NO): NO